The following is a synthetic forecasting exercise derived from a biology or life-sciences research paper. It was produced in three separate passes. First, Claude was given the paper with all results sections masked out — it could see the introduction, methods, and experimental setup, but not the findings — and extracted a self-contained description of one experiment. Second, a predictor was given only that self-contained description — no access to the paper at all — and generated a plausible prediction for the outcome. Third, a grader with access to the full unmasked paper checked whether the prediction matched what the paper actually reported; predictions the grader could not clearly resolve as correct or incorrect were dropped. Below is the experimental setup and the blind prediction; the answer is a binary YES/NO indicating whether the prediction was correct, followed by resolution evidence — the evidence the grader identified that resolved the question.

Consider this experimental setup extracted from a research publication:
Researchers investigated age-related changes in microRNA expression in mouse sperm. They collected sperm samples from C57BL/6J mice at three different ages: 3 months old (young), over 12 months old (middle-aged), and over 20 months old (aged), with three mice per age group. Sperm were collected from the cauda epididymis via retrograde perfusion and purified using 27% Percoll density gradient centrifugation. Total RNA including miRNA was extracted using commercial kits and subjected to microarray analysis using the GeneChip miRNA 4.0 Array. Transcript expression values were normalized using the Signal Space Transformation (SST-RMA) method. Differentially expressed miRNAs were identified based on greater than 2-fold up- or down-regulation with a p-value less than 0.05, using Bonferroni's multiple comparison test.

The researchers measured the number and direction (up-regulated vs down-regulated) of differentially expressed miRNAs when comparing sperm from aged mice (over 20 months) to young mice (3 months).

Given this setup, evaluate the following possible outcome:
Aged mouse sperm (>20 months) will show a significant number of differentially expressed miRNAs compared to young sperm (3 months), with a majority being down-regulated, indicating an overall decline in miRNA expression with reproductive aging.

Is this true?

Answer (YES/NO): NO